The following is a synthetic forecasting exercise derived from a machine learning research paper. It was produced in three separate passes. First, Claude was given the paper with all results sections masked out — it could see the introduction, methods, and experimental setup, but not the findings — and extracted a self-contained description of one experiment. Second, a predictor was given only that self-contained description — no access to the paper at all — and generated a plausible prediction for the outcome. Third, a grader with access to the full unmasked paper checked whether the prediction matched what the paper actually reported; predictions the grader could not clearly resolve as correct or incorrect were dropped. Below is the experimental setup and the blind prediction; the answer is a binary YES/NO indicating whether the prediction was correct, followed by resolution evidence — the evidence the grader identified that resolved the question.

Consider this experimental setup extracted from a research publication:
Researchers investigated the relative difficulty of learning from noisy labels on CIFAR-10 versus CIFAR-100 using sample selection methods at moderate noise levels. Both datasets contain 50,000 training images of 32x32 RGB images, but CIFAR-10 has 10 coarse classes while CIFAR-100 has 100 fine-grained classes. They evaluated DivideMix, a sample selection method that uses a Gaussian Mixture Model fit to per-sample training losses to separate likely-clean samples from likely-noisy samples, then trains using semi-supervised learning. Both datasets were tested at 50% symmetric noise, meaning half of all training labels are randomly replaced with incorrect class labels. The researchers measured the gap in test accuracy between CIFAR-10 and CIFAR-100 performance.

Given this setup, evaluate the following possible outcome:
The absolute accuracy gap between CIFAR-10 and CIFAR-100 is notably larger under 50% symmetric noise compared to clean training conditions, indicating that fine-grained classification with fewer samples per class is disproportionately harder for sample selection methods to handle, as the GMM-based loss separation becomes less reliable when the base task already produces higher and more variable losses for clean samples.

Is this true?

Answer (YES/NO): NO